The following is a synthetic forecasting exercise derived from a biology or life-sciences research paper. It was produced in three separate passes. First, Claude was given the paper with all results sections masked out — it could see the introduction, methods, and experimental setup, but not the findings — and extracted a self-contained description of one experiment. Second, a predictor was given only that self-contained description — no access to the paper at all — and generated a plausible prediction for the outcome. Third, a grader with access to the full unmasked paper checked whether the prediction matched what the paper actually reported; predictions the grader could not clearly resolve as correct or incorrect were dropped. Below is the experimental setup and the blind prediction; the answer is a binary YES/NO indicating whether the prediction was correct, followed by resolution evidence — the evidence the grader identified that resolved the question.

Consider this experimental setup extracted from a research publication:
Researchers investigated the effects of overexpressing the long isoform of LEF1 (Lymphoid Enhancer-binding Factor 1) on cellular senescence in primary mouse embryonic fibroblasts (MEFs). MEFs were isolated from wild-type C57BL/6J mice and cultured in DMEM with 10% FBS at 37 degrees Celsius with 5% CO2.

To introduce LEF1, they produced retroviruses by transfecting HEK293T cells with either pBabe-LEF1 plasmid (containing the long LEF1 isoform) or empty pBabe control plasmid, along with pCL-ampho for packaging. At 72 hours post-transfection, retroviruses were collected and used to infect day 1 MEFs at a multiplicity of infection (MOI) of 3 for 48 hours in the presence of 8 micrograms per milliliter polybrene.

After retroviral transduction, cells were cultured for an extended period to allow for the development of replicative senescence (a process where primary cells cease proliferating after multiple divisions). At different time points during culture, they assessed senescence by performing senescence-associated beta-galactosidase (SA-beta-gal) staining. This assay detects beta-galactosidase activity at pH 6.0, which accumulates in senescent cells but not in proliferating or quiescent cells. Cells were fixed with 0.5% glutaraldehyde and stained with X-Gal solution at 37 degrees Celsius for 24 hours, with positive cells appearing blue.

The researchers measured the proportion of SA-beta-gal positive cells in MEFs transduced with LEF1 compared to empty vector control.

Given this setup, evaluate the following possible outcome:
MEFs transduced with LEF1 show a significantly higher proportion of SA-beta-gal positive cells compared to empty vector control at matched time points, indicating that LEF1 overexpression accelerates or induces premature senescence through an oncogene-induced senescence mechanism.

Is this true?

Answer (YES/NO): NO